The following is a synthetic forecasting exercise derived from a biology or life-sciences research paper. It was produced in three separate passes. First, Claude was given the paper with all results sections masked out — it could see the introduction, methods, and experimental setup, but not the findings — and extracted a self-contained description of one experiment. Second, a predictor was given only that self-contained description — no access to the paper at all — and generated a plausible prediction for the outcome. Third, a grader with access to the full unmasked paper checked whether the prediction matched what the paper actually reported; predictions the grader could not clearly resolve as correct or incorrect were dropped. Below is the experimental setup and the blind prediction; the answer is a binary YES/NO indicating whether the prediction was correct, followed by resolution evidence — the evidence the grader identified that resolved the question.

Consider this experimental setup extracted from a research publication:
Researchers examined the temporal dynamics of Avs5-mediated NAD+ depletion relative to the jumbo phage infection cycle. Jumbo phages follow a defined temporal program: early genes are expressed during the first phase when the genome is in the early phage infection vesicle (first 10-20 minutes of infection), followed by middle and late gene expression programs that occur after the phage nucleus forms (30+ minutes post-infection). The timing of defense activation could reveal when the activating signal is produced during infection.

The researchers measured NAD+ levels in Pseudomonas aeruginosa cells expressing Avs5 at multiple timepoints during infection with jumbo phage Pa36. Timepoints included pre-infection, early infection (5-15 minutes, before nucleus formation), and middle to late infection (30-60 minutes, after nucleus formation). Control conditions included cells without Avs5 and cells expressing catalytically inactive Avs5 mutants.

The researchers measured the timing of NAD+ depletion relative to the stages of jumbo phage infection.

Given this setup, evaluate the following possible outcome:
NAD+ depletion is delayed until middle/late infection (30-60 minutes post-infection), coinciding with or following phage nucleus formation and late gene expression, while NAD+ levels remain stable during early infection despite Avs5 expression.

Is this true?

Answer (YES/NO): NO